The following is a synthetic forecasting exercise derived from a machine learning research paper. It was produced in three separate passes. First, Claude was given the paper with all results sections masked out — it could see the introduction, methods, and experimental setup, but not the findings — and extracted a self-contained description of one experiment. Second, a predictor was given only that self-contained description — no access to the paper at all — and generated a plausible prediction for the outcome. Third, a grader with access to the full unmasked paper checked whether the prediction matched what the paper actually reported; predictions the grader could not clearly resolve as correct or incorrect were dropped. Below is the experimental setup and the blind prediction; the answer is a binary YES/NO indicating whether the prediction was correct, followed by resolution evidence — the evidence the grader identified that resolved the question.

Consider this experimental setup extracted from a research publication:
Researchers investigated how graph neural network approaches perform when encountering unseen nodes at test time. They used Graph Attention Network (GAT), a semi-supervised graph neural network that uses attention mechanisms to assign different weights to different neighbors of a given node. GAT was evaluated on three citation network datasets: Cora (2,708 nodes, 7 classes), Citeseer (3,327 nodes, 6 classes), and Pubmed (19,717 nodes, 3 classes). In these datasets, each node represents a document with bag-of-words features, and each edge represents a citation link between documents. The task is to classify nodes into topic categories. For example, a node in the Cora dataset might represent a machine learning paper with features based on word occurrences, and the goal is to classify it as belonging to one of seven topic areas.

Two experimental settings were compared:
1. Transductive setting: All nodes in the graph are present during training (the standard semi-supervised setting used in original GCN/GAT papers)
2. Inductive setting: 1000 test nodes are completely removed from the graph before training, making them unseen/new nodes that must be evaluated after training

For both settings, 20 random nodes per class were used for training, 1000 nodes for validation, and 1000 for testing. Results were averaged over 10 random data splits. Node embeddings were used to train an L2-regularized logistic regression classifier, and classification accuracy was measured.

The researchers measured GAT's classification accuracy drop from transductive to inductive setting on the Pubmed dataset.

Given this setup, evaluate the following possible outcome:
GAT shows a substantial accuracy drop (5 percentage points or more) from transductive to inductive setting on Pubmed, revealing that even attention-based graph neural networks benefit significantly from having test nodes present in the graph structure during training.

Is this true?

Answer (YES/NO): YES